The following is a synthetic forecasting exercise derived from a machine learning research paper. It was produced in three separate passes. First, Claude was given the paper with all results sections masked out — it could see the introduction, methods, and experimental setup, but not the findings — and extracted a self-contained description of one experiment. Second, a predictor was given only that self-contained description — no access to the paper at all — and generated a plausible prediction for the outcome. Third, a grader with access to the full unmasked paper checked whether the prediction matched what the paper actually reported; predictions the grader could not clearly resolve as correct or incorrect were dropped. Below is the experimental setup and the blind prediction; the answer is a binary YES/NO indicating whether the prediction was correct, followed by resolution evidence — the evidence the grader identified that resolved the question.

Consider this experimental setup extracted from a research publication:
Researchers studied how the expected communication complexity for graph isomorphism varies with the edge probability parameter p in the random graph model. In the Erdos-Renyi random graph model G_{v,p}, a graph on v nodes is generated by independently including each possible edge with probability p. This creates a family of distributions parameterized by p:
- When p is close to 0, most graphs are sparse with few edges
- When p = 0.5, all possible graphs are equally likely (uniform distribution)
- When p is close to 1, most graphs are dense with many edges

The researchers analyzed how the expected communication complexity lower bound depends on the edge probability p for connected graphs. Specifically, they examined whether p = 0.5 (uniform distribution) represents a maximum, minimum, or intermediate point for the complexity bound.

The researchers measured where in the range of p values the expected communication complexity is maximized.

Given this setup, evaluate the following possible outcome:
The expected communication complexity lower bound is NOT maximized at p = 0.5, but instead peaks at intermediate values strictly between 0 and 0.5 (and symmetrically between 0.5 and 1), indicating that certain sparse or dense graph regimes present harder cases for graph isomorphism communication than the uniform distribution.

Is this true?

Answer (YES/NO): NO